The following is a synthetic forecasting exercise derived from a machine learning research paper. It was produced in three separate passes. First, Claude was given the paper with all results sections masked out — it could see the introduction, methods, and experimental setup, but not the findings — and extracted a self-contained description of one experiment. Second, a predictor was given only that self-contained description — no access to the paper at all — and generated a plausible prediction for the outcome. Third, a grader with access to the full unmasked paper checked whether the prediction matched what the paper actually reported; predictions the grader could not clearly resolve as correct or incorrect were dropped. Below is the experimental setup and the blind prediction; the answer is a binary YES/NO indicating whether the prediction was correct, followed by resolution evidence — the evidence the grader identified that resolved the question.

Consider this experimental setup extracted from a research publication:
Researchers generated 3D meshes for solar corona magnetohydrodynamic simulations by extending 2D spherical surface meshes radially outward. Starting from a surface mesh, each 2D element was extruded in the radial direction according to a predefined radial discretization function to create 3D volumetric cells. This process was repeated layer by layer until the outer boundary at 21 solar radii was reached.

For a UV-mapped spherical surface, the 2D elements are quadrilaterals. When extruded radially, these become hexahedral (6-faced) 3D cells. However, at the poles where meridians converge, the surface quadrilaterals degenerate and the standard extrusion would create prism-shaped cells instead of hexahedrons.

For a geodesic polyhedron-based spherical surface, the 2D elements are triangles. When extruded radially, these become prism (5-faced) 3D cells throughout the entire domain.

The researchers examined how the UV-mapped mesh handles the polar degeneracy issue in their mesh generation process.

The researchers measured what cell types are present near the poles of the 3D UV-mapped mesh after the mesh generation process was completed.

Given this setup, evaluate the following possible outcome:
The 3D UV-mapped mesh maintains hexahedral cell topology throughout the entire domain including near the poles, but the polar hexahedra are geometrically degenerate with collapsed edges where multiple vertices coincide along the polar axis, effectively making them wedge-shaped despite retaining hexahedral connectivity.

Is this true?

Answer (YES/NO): NO